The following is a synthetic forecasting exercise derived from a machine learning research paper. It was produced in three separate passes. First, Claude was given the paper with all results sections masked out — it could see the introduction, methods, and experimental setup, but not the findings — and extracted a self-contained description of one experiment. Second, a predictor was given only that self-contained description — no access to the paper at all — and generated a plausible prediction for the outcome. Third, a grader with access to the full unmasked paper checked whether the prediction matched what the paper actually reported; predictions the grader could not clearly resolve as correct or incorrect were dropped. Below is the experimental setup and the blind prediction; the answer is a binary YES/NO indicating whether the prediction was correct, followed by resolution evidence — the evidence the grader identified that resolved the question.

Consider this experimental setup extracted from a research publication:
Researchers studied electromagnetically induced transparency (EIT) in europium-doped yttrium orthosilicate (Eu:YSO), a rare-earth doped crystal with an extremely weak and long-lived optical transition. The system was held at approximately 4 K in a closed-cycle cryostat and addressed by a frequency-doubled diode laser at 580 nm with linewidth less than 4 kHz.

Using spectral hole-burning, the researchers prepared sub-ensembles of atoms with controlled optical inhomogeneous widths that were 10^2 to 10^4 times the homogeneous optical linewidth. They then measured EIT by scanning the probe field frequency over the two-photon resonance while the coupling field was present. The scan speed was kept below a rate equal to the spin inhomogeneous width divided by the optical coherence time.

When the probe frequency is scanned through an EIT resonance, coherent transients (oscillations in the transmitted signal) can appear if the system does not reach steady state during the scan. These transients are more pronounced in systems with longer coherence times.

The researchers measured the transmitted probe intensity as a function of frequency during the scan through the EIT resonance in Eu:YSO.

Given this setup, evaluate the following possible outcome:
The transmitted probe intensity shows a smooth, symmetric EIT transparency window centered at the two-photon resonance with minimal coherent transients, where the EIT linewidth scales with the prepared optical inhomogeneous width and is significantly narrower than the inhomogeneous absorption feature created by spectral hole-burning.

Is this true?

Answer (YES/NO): NO